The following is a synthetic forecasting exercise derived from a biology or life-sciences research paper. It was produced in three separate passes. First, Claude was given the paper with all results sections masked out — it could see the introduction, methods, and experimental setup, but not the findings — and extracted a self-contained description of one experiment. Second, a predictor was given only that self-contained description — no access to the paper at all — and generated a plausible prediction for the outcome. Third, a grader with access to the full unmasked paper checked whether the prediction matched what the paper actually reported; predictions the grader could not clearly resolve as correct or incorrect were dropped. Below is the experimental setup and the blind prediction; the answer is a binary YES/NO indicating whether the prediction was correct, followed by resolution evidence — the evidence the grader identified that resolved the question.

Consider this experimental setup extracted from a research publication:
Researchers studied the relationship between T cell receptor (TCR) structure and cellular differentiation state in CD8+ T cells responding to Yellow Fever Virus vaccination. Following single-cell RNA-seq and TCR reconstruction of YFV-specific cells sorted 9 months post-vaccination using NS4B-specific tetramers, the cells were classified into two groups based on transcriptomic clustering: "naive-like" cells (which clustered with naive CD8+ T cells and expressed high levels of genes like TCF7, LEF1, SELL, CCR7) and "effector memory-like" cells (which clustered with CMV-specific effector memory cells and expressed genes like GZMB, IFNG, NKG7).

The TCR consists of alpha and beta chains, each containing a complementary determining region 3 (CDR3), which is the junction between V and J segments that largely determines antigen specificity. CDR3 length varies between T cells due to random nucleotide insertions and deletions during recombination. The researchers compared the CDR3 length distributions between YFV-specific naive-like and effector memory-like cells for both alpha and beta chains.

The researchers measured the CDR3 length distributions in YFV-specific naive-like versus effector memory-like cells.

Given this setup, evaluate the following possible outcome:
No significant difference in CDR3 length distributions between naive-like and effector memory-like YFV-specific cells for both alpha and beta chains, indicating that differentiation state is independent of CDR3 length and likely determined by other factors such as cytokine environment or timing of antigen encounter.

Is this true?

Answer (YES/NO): NO